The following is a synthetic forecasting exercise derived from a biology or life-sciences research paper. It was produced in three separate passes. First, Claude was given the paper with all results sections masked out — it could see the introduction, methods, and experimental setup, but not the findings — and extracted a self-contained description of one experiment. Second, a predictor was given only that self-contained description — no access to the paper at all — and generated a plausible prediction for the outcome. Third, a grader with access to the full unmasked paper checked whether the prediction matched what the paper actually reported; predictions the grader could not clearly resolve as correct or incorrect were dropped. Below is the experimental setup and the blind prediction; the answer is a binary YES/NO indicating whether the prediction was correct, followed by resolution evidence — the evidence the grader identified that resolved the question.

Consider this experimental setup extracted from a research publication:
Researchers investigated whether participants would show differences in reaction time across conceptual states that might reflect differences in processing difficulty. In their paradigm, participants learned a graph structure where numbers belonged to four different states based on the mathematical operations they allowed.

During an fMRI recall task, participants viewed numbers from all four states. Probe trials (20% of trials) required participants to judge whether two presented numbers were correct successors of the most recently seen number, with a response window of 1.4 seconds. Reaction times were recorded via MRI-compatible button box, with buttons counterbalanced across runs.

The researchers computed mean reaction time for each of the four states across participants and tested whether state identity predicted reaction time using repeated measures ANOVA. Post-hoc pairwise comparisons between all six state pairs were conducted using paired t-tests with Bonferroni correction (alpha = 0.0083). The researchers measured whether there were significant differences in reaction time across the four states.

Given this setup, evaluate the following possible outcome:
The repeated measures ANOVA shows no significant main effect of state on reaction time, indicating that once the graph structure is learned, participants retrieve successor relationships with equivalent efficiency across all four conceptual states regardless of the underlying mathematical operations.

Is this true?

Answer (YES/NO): NO